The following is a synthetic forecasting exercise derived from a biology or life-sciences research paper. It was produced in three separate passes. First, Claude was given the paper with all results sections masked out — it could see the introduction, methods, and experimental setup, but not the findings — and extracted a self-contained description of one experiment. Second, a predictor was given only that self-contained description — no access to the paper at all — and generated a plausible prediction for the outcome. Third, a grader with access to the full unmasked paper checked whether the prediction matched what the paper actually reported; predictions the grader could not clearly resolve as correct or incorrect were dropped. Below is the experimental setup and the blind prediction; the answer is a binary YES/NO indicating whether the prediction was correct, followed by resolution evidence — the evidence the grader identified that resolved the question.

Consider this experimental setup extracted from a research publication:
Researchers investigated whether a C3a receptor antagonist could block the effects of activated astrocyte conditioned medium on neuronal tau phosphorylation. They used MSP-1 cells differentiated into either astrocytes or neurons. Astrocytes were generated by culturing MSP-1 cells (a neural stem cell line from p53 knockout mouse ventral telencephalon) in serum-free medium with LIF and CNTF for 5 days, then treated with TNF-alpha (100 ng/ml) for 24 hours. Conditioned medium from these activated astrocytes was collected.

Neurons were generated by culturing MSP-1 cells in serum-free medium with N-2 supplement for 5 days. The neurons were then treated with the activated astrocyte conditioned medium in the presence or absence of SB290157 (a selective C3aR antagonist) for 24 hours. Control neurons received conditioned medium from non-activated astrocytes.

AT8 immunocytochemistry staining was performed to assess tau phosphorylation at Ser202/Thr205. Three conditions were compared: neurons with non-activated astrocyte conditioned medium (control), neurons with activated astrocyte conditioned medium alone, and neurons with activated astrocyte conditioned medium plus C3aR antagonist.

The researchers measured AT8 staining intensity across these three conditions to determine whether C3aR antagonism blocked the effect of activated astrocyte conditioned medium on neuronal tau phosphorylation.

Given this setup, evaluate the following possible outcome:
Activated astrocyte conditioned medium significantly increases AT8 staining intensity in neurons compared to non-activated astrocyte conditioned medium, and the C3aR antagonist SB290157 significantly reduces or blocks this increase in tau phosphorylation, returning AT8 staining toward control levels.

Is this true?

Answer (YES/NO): YES